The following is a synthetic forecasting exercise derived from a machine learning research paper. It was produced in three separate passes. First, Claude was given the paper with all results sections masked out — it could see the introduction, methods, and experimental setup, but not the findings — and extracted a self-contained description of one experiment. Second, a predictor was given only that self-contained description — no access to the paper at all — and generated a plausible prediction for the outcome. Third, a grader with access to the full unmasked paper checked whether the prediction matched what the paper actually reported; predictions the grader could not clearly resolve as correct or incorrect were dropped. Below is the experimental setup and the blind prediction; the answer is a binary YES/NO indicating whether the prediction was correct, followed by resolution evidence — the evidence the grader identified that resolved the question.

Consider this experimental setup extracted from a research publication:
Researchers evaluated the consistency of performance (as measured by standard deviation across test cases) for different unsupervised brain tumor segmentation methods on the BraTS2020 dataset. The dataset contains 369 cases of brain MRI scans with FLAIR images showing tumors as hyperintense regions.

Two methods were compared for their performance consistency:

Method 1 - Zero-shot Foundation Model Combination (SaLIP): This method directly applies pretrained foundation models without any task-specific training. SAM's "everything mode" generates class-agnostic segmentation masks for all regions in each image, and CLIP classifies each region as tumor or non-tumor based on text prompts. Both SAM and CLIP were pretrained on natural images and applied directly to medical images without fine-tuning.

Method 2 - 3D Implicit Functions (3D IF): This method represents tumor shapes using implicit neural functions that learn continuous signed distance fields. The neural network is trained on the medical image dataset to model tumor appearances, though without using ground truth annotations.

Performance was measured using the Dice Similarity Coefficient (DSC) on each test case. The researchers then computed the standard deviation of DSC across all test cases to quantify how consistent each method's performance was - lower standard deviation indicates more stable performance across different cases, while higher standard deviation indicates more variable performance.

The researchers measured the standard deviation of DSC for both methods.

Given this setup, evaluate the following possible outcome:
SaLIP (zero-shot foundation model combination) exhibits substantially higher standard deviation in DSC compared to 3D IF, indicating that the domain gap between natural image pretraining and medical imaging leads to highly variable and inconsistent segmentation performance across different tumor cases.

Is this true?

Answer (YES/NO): YES